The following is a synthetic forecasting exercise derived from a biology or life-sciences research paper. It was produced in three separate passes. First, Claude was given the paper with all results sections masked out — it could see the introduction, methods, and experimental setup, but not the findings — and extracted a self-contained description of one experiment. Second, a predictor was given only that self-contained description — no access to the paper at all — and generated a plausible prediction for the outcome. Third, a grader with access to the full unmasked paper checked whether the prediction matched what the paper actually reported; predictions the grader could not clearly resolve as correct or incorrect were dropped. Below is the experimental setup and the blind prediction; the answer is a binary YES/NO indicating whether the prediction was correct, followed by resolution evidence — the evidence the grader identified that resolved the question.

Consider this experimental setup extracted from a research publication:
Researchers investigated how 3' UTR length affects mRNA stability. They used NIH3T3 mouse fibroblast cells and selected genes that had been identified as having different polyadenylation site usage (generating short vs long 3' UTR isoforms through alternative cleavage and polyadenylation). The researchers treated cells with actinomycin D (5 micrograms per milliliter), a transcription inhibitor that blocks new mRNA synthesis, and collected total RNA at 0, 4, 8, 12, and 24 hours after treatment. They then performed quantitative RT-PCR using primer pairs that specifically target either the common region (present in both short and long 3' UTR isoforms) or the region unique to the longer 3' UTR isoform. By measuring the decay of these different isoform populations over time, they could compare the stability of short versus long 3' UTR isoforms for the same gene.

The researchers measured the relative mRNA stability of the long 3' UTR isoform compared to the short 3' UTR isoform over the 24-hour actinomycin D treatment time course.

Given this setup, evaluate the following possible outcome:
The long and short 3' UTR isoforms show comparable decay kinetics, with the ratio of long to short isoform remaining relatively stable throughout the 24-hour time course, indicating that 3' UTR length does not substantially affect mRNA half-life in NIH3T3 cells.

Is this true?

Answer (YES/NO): NO